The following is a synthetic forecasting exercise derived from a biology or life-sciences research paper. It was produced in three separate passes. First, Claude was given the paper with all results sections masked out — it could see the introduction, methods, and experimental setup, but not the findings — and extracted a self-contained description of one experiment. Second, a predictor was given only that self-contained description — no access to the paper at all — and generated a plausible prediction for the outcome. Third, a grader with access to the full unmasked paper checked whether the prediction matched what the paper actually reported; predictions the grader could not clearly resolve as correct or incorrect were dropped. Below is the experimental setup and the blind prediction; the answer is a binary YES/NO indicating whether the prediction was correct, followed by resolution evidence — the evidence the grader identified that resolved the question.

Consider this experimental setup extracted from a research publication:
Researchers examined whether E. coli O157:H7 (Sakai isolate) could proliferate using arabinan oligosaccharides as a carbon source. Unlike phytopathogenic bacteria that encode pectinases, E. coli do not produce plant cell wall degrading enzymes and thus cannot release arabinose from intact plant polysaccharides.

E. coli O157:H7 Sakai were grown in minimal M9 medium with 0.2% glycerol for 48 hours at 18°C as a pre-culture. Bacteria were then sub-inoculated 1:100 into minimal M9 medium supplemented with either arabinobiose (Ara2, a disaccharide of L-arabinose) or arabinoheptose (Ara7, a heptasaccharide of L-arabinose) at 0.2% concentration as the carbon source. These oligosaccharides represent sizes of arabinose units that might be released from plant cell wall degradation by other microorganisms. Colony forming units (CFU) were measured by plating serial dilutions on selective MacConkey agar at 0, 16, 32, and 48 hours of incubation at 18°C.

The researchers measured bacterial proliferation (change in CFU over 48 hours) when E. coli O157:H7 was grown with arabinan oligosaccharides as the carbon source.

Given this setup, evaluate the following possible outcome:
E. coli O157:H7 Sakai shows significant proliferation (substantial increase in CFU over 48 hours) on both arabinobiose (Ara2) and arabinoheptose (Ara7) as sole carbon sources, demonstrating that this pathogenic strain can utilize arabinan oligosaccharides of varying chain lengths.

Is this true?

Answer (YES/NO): NO